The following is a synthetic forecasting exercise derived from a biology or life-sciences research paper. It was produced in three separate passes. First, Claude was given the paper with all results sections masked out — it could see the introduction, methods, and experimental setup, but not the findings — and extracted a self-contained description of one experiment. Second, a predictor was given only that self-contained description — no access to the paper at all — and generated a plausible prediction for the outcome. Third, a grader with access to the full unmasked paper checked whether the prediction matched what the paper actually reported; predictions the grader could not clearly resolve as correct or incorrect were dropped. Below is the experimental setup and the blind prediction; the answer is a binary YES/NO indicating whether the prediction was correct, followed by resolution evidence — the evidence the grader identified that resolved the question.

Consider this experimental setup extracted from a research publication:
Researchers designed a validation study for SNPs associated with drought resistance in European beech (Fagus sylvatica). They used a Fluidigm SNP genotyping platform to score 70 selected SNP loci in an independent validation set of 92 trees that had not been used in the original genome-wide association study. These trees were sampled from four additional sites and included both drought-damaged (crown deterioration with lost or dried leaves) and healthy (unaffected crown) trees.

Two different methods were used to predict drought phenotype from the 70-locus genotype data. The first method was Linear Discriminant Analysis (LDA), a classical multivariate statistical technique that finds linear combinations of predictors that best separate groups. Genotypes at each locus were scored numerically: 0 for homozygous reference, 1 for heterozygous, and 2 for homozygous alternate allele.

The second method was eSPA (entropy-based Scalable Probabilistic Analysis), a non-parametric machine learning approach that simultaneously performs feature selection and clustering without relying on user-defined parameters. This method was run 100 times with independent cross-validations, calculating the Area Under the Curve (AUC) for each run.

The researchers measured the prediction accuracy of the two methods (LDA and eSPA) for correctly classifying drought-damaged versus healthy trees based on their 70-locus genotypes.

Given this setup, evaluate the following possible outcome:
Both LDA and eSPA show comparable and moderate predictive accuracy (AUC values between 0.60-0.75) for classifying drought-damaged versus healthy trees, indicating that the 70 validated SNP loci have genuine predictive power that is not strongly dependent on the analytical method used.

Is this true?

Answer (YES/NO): NO